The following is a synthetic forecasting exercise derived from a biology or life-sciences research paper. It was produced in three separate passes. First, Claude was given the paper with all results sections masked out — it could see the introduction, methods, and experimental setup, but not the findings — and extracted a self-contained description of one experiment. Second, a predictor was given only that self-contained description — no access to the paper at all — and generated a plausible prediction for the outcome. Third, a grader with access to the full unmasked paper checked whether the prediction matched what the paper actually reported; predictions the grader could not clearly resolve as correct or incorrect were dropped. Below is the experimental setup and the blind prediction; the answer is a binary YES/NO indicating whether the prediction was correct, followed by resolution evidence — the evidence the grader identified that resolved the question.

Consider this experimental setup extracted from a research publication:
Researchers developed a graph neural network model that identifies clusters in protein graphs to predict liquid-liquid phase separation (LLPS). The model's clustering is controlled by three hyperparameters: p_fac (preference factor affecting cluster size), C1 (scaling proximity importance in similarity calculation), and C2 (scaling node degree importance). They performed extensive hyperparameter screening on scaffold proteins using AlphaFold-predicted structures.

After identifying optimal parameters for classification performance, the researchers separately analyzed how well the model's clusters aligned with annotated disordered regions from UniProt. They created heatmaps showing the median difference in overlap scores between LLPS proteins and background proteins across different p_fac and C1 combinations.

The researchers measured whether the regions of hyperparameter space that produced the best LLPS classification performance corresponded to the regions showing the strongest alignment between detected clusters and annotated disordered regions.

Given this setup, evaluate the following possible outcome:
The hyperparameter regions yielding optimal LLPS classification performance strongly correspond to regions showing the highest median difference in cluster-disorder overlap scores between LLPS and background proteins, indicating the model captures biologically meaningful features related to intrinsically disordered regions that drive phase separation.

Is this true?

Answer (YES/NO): YES